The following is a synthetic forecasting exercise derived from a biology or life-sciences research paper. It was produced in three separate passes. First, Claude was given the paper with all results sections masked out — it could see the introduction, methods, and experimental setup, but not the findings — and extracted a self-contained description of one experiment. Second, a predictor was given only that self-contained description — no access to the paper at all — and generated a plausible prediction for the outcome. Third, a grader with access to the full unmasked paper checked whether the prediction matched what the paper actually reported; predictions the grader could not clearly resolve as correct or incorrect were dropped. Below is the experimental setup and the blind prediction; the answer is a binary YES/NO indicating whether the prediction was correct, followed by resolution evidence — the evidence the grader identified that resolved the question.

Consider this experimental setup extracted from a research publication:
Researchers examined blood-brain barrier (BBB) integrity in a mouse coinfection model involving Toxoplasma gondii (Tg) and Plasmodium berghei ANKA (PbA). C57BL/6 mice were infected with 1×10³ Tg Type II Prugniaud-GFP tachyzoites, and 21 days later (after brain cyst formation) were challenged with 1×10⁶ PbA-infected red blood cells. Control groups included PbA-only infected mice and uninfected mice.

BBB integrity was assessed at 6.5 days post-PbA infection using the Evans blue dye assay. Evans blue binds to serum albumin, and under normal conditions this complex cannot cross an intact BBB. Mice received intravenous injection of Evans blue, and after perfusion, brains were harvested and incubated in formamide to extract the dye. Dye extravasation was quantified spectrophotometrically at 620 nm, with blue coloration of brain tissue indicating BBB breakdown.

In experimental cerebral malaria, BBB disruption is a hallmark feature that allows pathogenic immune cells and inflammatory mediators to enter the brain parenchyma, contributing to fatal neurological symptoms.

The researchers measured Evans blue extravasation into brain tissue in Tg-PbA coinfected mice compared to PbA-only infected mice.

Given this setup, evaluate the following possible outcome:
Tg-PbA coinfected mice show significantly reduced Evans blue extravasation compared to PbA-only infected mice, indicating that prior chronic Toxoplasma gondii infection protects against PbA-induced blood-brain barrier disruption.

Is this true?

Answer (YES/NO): YES